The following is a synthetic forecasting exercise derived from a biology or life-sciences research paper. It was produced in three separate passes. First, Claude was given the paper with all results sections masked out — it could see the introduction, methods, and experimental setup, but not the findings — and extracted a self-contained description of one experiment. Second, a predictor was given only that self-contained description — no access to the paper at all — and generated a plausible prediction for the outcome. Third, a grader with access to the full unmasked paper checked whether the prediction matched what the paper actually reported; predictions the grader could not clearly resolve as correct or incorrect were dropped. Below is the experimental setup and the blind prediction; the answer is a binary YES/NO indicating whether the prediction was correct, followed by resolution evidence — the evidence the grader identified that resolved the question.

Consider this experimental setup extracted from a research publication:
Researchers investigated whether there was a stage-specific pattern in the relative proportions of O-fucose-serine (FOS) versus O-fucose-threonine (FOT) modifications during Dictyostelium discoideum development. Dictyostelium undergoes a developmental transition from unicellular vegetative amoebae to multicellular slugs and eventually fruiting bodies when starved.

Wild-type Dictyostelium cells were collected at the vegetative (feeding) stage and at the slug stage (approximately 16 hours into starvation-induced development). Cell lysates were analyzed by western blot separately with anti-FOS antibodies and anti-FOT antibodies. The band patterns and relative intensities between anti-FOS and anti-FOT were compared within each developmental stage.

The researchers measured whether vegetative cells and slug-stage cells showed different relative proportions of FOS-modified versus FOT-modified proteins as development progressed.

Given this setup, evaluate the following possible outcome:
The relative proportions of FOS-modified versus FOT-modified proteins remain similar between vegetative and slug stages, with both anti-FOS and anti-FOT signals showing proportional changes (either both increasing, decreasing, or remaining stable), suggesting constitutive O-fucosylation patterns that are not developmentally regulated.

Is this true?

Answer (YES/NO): NO